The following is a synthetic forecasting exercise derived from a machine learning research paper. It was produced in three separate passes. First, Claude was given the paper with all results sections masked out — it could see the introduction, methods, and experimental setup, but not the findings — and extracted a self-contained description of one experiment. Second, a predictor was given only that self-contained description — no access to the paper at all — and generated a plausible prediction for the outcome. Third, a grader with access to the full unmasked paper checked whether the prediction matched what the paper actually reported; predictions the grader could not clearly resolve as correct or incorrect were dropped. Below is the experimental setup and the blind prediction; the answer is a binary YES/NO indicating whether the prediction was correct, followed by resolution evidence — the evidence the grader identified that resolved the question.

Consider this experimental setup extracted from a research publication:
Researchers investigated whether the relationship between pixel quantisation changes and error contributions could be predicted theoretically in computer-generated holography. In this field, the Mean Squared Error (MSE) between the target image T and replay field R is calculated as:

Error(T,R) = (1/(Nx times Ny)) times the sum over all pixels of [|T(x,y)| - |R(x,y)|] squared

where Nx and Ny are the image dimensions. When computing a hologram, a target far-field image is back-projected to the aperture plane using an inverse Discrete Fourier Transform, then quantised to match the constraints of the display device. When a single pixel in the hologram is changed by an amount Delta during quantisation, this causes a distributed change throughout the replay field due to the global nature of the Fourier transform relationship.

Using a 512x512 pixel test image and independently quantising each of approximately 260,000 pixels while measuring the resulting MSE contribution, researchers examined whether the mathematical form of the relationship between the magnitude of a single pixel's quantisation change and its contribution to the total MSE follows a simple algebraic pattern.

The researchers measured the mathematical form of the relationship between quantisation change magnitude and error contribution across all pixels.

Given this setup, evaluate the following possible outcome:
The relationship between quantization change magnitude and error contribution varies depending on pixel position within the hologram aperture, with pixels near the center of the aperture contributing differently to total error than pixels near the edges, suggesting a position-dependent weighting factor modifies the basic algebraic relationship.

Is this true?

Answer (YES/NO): NO